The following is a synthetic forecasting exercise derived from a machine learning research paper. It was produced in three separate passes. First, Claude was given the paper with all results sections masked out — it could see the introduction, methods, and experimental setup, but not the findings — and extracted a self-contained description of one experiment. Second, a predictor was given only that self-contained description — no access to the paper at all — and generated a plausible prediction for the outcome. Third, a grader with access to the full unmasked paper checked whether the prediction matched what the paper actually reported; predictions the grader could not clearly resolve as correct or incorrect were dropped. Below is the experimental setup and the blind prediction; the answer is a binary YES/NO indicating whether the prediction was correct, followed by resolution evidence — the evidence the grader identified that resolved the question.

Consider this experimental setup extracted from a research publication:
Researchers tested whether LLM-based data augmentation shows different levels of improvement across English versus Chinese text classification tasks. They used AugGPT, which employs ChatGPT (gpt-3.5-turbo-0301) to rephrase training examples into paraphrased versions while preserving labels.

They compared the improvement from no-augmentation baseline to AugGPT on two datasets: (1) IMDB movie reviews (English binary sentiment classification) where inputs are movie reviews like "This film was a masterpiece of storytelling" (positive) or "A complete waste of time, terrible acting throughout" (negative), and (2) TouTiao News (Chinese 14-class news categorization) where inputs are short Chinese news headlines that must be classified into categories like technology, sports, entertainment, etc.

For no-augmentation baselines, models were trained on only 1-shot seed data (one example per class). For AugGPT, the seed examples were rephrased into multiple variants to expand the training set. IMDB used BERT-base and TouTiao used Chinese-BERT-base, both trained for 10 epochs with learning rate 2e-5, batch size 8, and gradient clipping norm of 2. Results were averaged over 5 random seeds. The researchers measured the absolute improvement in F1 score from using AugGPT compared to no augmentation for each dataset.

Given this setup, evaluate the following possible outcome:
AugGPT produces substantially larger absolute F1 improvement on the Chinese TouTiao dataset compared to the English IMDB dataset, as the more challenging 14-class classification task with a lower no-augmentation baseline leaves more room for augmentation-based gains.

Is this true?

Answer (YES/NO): YES